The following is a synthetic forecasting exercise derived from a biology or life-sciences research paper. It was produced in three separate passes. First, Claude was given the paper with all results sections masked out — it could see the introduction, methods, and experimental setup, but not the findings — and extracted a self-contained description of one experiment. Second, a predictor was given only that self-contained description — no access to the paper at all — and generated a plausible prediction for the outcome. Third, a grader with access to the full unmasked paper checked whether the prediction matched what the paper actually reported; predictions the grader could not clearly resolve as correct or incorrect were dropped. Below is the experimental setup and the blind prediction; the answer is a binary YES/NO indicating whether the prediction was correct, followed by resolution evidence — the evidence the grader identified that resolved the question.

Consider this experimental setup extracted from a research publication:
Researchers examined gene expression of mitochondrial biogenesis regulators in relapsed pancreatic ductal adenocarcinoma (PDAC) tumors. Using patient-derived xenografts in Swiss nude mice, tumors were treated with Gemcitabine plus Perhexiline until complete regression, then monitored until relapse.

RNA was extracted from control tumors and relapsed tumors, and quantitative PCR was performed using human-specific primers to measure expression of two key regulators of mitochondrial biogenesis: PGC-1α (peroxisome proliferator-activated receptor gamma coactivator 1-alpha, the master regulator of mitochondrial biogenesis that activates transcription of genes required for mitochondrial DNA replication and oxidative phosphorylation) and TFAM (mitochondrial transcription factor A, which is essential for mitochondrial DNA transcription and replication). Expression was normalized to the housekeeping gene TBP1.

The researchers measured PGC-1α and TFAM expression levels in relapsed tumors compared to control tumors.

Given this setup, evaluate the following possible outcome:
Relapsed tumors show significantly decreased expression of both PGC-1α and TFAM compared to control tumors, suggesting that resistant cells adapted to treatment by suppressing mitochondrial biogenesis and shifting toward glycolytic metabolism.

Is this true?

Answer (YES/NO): NO